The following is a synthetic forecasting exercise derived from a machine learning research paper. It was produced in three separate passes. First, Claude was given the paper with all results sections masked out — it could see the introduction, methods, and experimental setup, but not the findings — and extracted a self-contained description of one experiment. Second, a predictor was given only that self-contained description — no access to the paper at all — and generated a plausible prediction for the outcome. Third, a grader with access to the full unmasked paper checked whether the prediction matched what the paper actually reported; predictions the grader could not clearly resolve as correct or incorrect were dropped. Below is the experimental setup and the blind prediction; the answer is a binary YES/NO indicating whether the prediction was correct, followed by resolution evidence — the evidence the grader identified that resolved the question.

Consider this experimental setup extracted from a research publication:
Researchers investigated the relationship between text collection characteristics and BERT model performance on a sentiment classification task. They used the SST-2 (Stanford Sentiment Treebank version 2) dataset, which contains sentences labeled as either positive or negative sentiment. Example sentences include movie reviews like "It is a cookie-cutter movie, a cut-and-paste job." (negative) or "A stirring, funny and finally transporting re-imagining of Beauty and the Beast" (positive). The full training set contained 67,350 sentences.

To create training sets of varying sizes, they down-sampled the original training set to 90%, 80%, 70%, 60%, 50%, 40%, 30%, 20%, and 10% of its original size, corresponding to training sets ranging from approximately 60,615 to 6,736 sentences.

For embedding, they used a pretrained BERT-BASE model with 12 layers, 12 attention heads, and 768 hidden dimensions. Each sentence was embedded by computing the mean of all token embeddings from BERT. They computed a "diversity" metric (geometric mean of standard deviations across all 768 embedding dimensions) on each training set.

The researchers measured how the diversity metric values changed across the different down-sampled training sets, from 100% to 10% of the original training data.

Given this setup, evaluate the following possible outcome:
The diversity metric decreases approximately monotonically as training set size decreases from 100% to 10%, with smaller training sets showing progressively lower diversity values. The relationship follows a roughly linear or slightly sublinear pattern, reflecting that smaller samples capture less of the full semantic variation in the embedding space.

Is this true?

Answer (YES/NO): NO